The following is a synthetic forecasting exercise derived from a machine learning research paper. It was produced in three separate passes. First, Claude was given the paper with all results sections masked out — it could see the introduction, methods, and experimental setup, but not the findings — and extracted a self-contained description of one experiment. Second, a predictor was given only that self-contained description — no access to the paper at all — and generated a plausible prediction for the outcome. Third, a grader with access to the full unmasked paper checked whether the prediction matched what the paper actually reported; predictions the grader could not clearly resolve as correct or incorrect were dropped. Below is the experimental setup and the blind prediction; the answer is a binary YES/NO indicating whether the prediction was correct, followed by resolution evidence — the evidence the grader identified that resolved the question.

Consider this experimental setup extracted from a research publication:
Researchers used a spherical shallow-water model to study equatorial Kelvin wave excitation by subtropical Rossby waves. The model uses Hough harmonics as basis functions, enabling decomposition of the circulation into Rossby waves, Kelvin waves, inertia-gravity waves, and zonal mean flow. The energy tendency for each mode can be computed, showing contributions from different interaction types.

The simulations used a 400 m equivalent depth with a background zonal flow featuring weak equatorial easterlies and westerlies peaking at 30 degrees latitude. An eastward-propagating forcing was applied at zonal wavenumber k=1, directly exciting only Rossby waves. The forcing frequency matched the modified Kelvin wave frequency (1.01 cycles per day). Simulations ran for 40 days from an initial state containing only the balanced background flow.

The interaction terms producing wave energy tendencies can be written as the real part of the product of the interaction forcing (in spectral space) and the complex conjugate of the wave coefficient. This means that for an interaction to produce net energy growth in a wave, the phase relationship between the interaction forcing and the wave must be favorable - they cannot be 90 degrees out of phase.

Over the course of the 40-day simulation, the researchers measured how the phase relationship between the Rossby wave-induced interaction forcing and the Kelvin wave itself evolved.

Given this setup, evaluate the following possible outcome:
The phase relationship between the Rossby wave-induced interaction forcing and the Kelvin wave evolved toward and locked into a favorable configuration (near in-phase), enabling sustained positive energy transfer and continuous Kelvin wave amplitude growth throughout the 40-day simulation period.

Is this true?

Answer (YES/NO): NO